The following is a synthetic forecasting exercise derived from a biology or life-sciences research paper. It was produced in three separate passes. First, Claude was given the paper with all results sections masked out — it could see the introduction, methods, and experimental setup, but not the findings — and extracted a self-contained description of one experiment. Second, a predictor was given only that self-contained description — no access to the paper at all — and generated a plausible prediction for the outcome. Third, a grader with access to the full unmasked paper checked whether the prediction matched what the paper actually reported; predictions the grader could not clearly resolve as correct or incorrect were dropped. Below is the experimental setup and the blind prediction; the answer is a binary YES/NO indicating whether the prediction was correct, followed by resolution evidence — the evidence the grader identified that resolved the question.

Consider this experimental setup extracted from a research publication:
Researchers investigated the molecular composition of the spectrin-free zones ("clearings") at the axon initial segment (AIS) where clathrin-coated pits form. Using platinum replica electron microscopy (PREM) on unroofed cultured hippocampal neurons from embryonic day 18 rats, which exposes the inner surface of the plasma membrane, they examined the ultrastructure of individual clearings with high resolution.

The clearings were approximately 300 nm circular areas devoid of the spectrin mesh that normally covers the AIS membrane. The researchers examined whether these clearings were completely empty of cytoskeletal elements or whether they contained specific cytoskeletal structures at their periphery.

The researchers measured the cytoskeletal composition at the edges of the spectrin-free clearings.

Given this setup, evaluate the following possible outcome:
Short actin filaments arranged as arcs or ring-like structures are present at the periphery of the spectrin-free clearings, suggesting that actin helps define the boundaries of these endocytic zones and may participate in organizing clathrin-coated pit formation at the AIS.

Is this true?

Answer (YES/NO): NO